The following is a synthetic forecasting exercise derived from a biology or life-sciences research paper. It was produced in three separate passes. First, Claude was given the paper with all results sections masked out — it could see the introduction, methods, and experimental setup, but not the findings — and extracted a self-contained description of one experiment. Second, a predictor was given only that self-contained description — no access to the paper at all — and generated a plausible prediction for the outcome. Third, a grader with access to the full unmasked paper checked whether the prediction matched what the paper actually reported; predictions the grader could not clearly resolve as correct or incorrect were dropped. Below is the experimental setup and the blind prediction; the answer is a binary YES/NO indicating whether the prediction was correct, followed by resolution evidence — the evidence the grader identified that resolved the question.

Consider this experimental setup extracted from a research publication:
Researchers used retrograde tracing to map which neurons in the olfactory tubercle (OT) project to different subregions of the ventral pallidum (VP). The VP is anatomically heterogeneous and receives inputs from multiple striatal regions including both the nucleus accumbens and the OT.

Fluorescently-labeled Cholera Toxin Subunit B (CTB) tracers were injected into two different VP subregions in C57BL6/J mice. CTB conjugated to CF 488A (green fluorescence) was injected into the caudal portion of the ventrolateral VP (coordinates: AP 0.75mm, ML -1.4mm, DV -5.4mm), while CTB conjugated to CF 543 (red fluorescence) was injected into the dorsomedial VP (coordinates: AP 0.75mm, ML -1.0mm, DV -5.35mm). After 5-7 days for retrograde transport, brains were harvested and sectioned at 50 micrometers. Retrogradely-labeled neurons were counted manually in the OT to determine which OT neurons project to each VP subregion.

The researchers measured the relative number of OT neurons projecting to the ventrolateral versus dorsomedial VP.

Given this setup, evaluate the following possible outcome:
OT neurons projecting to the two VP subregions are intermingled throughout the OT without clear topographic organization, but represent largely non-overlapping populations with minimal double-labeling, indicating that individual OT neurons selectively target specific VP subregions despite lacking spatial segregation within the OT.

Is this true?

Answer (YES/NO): NO